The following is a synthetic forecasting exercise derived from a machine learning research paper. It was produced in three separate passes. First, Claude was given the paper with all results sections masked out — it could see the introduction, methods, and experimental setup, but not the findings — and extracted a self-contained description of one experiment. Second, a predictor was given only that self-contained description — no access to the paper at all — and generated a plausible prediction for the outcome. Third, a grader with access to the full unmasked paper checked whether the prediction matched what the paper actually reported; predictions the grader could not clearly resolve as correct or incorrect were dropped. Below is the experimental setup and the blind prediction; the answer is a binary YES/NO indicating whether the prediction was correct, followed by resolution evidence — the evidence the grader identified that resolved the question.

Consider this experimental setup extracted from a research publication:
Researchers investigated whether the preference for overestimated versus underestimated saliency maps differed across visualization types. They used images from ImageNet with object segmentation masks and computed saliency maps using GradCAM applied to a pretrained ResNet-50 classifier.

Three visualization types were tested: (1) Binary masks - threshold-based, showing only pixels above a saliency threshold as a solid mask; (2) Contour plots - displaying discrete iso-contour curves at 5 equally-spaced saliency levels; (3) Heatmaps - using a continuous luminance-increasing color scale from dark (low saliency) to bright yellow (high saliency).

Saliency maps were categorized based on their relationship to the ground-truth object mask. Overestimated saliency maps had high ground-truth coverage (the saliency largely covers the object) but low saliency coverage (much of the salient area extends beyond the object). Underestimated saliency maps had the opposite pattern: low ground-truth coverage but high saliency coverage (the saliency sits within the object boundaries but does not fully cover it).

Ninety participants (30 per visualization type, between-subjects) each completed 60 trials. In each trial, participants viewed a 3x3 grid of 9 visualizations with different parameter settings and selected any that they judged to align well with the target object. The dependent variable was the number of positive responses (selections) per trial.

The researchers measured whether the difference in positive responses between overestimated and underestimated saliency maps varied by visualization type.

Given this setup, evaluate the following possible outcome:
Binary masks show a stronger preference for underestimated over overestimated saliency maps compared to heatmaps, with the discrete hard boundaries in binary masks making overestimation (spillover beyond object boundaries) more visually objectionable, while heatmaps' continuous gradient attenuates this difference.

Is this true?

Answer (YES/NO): NO